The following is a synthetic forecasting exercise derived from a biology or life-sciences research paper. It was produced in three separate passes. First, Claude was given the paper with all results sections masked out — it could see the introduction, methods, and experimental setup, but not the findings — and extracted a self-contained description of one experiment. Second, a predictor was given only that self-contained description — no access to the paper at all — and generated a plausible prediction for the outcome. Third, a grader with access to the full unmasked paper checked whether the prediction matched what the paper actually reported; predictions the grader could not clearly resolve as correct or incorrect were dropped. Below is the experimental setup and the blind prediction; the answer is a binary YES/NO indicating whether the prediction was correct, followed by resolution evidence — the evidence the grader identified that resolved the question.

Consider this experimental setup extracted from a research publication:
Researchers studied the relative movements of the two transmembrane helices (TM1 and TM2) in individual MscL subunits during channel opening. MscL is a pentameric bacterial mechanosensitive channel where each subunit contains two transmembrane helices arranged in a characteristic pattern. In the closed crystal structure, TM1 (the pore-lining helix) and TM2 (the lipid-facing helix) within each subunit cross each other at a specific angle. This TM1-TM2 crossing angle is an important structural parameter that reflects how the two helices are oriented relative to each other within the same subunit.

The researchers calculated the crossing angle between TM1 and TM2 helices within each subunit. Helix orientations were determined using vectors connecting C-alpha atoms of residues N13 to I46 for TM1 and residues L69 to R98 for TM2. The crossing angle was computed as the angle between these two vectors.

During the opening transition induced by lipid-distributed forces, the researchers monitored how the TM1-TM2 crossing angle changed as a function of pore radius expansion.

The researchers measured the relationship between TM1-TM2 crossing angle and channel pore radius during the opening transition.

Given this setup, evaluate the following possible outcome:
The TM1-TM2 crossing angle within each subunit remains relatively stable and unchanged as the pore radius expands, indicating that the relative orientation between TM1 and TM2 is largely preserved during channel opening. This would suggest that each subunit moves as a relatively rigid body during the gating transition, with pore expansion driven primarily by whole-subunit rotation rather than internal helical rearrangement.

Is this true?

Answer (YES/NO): NO